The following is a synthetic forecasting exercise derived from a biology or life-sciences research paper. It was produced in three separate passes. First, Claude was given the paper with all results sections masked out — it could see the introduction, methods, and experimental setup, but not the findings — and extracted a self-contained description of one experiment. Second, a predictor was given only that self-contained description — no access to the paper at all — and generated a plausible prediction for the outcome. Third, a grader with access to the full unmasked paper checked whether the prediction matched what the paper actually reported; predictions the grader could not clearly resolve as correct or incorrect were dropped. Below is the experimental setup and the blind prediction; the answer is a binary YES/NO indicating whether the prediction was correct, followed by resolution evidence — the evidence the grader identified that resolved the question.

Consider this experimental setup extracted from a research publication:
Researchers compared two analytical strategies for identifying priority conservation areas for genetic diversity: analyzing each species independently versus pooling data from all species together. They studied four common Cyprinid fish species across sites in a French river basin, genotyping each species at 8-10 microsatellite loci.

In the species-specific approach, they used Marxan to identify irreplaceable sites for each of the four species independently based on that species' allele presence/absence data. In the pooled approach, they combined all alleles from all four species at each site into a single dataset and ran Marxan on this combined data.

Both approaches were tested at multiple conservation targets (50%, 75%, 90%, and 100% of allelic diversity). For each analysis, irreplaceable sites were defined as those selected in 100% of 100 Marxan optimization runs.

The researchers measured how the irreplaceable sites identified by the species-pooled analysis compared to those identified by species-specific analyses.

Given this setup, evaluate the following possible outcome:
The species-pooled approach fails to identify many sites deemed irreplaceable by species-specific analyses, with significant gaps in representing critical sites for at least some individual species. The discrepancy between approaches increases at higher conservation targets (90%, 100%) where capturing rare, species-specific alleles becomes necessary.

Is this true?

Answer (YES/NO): NO